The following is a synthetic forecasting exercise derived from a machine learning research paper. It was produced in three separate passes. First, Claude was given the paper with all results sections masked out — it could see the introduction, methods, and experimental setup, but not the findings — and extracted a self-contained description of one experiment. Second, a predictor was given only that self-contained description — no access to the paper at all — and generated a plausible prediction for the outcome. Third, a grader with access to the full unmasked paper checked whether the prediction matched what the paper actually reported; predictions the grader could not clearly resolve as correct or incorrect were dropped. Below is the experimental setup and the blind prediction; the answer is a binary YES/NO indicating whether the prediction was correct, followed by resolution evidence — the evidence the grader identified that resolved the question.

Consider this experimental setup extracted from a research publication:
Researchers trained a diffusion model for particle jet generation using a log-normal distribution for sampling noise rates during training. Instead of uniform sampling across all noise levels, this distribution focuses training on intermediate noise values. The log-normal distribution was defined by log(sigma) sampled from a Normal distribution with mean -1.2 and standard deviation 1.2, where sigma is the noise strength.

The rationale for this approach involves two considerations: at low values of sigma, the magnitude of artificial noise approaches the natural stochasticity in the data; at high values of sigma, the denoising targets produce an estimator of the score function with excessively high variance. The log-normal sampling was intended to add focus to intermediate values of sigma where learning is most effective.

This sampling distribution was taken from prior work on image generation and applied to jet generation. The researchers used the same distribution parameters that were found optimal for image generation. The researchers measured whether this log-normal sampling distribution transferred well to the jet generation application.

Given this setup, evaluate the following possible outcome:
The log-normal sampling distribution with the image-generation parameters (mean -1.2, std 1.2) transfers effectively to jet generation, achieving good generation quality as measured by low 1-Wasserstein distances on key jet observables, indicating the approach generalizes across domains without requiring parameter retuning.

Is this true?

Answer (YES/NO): YES